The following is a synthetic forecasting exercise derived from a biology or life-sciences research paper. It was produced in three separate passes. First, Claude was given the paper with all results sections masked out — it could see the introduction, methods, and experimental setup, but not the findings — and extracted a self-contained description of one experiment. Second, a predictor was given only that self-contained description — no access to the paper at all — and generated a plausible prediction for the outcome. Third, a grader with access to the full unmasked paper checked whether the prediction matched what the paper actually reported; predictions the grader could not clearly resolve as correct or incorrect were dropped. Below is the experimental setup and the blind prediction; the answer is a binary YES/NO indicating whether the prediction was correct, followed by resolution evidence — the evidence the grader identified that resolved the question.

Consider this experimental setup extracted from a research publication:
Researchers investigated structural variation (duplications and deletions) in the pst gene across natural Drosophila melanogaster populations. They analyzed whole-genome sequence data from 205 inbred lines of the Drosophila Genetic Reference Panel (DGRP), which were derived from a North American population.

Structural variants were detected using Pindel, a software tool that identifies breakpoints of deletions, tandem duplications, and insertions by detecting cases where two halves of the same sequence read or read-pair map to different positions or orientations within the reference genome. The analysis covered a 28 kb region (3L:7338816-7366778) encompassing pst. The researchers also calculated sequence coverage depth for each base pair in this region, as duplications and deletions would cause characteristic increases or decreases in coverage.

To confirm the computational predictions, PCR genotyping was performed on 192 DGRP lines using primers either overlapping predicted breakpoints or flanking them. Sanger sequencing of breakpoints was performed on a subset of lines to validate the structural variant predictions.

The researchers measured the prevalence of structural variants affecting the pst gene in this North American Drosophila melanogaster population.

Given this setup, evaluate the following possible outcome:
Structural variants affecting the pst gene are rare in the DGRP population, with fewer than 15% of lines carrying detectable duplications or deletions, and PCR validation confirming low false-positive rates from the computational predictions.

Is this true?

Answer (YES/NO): NO